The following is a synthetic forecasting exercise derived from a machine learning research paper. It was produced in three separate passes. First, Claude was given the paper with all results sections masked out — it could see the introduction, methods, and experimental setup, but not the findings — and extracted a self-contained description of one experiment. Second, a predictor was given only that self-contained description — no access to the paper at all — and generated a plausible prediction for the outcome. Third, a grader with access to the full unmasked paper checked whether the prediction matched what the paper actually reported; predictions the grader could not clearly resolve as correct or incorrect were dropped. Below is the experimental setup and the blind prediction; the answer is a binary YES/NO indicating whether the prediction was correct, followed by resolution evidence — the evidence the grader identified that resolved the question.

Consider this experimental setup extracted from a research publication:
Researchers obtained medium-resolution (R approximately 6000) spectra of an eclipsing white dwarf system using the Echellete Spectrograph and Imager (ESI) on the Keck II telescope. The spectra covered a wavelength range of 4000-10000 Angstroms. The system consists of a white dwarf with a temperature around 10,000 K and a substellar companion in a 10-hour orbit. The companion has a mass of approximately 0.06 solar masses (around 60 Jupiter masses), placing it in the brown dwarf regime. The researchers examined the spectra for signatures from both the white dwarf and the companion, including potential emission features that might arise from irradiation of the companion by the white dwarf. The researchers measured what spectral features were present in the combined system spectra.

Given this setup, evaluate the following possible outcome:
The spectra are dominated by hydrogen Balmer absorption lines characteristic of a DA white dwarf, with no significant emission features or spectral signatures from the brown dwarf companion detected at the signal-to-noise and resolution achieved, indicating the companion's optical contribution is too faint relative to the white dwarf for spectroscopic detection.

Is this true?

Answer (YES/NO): YES